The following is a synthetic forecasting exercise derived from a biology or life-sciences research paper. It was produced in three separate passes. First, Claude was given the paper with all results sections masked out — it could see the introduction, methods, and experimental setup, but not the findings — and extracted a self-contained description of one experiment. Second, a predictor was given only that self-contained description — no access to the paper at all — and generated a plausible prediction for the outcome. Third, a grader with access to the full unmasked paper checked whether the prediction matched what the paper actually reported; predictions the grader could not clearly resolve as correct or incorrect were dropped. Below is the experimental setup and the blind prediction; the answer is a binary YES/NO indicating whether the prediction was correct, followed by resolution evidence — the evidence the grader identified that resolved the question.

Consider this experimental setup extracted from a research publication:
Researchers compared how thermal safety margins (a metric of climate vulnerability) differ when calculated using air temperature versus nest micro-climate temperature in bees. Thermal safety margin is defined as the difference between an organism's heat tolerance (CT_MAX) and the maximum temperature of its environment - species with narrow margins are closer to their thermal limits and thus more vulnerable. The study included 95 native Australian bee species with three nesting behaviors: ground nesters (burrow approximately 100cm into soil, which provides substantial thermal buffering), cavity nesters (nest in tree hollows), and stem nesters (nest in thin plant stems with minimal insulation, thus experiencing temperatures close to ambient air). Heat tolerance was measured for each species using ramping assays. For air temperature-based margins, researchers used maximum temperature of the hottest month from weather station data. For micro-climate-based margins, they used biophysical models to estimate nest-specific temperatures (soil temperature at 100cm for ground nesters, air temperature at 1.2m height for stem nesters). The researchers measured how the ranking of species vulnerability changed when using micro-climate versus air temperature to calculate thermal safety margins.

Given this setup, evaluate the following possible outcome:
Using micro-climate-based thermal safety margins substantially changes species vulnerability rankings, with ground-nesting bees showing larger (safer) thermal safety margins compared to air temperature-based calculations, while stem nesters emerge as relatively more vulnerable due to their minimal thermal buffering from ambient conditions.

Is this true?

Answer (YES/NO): YES